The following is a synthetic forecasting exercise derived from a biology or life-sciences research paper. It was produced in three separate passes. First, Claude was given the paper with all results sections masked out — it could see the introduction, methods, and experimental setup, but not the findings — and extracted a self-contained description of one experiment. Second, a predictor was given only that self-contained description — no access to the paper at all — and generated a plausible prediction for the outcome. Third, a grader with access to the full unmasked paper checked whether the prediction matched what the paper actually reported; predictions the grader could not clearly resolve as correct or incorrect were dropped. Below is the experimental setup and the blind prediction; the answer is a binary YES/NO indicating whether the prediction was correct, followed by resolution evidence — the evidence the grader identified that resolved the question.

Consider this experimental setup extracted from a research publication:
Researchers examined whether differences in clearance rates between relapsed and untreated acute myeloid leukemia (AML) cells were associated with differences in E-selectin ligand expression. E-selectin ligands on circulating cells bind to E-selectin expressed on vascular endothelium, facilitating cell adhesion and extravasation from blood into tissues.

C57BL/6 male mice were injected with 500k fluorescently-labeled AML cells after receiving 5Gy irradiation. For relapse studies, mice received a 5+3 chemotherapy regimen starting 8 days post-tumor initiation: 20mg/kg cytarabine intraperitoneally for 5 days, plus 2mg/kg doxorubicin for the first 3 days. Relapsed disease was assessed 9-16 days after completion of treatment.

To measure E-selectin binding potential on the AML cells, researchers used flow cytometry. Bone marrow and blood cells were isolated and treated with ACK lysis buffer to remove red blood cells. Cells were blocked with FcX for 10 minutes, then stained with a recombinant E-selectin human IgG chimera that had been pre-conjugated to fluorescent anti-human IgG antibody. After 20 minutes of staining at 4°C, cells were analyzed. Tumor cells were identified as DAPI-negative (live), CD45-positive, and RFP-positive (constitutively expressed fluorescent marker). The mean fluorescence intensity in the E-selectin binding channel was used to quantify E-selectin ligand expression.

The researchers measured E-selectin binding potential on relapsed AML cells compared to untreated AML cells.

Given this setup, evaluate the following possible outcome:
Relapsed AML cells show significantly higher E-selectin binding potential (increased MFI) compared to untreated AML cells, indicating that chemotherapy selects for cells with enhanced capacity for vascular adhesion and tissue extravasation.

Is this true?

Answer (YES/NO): YES